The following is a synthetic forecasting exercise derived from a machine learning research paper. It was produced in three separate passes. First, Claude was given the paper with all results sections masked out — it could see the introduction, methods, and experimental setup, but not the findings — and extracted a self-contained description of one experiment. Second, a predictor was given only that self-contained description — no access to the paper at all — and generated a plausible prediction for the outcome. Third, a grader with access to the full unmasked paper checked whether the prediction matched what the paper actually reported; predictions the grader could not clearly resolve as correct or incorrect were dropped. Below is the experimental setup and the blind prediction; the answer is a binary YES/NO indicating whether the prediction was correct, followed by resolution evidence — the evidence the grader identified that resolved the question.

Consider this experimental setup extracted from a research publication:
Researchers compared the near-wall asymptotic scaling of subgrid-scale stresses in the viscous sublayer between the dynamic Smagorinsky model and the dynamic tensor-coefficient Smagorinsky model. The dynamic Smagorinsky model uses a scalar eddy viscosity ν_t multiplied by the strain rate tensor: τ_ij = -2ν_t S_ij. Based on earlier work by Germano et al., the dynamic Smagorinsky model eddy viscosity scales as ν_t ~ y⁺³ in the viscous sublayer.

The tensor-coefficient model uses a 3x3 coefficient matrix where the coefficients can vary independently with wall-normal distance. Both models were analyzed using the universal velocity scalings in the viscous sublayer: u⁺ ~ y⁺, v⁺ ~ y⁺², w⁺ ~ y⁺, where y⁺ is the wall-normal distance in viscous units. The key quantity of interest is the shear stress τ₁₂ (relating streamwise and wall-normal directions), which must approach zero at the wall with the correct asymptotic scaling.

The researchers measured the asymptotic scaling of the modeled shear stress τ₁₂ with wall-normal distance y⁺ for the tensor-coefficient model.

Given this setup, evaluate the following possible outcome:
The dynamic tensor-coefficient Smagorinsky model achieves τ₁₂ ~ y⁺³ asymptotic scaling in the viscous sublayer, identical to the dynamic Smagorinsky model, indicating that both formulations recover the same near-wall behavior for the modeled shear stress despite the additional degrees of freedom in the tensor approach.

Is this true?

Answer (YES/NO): YES